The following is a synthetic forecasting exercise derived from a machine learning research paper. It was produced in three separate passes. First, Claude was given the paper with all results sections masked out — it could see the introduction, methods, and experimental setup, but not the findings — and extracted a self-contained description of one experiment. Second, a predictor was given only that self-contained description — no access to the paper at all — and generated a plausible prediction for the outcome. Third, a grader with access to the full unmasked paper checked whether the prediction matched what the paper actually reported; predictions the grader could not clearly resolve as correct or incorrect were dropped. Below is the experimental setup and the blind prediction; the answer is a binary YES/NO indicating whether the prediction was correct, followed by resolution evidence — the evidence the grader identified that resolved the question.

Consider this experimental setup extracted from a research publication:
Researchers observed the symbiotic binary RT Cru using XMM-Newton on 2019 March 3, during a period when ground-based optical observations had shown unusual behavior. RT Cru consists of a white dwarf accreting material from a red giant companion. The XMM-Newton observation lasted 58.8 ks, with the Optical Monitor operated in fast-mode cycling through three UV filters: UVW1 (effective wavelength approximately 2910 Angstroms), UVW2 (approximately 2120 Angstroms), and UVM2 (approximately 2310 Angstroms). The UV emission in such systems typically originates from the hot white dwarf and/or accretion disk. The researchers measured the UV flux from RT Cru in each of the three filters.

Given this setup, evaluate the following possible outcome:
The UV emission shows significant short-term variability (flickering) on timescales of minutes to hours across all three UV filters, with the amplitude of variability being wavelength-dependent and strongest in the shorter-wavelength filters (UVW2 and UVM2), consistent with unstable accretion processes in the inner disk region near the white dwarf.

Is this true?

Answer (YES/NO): NO